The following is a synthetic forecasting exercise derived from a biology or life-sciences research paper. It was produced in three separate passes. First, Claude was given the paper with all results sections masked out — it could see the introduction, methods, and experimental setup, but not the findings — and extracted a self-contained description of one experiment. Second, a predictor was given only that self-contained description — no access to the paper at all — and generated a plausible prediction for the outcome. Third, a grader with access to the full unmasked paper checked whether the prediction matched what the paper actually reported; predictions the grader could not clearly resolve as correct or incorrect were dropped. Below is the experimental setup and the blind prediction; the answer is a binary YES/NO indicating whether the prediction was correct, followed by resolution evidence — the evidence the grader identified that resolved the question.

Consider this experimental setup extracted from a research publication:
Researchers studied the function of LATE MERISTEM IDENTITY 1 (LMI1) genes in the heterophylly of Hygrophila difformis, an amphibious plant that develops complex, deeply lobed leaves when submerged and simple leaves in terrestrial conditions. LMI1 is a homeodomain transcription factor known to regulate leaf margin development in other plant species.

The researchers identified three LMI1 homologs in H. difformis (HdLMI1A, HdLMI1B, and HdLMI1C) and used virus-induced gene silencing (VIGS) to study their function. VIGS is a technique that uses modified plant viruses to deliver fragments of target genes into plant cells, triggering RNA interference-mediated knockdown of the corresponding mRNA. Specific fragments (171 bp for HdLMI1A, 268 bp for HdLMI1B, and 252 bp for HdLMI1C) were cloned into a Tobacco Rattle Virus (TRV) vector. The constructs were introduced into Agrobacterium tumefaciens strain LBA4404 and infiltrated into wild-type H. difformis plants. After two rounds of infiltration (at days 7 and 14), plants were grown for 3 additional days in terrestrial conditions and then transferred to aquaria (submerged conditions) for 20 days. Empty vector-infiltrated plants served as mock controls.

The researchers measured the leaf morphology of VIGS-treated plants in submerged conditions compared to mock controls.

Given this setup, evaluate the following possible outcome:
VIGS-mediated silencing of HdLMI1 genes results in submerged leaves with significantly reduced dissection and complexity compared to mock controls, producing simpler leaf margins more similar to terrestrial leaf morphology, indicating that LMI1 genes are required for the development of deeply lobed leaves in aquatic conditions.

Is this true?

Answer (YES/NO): YES